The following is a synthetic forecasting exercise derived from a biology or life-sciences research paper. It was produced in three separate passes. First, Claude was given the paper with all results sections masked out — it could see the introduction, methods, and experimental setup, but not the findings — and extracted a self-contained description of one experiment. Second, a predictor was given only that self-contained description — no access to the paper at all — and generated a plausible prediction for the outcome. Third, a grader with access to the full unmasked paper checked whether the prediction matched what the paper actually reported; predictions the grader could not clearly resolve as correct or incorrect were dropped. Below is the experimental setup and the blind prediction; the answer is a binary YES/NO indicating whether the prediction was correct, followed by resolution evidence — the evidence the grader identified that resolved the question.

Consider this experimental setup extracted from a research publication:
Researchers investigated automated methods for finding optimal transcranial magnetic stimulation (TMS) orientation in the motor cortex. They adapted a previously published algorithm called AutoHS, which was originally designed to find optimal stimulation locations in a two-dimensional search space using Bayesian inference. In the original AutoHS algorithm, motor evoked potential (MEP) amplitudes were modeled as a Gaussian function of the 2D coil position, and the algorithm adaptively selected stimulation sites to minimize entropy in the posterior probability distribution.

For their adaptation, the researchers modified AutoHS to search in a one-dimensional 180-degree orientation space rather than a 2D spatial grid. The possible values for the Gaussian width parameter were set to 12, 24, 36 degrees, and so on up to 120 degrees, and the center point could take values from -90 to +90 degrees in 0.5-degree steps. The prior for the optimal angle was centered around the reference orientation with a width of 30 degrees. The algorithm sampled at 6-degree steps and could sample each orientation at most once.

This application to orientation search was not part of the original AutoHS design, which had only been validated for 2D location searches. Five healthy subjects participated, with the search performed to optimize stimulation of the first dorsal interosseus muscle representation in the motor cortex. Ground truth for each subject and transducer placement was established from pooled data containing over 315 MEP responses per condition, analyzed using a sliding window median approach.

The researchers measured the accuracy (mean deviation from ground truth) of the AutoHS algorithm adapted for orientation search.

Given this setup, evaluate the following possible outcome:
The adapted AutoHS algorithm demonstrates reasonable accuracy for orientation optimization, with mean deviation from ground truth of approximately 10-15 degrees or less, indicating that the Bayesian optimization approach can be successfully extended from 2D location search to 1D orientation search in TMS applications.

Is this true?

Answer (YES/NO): NO